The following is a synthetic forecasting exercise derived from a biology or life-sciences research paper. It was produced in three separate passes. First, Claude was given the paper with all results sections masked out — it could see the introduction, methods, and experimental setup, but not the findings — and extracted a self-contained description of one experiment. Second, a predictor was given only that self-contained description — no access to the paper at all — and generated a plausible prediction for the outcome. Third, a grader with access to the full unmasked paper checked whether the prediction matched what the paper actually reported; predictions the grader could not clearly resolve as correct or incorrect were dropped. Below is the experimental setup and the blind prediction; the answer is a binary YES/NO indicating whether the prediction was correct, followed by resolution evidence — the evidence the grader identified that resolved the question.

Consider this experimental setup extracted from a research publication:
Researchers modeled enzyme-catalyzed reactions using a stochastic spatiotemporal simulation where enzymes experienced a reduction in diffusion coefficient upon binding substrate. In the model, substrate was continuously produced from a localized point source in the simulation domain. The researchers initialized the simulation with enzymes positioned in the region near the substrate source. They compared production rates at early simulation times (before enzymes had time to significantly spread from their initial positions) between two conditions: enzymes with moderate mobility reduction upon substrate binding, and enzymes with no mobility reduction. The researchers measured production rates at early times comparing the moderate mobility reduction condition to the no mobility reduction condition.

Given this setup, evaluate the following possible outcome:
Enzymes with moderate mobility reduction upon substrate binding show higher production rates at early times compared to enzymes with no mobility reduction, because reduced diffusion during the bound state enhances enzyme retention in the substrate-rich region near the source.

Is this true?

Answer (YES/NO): YES